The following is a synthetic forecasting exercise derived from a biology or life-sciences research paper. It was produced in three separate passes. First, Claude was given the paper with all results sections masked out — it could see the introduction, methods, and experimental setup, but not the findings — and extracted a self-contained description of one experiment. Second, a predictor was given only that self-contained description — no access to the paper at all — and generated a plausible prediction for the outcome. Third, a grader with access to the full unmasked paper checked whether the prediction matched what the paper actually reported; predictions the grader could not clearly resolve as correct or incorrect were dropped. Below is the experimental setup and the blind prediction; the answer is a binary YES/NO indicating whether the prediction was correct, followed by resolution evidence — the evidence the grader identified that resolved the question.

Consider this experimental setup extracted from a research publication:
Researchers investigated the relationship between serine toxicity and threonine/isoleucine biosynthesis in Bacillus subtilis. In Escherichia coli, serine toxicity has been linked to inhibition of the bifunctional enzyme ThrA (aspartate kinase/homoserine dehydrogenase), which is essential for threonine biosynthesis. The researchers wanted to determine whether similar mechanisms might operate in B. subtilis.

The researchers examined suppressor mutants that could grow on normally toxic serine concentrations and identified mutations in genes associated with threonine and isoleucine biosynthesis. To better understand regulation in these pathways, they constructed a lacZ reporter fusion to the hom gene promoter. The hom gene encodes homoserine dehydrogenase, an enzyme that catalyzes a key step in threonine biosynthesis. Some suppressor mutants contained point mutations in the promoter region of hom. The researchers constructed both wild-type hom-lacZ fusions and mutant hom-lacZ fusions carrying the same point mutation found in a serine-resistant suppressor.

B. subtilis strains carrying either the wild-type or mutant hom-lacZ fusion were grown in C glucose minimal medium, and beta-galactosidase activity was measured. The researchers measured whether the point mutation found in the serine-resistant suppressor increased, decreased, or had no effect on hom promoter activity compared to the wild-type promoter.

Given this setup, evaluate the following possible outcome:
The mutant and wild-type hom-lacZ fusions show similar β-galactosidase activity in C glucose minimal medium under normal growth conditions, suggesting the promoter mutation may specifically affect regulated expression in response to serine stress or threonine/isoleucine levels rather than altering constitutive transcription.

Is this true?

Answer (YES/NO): NO